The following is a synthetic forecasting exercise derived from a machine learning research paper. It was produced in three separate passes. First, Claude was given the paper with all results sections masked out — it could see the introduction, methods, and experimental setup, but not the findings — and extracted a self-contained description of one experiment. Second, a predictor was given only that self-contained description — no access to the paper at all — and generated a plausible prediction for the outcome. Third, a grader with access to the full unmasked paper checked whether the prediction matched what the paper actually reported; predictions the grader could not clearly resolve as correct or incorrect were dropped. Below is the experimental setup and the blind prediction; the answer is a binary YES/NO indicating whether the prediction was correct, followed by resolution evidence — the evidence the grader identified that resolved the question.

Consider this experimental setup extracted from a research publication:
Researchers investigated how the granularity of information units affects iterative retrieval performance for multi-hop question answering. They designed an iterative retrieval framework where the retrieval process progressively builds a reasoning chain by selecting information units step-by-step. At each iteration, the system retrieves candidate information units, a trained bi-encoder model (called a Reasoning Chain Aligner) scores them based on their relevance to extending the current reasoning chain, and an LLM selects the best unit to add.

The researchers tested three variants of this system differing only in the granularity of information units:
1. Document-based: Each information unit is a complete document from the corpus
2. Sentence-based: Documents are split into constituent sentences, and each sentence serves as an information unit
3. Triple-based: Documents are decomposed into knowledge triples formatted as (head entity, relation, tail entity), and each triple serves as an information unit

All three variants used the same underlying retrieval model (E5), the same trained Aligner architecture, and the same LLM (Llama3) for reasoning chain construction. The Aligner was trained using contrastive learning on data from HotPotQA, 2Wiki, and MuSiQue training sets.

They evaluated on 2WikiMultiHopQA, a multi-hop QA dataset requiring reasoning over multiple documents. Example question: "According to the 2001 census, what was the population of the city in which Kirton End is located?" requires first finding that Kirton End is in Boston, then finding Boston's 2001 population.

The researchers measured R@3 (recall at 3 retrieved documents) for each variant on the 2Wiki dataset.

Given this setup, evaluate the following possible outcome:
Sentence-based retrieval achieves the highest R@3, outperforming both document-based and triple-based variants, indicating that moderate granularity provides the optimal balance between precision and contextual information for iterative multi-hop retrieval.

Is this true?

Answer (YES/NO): NO